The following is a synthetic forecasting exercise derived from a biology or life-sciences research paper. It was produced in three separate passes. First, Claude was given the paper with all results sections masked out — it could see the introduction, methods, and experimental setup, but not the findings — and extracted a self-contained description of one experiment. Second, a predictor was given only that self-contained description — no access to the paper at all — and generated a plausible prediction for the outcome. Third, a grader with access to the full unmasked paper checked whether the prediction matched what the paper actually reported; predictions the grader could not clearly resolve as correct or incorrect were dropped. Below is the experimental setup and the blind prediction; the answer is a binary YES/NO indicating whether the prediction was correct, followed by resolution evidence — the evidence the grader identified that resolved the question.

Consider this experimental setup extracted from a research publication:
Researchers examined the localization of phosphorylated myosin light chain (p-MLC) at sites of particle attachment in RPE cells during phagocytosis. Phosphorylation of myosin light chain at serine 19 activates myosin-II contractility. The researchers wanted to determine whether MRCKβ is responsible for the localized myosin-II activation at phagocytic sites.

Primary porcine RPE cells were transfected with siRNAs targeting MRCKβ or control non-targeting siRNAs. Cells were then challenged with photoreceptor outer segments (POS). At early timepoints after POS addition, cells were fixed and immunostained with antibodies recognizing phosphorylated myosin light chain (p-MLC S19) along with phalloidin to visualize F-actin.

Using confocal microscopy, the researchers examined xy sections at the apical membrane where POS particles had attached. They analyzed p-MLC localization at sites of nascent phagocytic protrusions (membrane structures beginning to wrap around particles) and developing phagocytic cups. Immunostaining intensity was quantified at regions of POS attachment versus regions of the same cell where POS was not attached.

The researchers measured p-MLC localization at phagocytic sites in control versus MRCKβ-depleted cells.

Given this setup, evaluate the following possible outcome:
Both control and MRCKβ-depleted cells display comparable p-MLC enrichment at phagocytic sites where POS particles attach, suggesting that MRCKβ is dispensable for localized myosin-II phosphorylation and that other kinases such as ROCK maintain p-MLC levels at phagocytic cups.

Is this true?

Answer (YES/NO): NO